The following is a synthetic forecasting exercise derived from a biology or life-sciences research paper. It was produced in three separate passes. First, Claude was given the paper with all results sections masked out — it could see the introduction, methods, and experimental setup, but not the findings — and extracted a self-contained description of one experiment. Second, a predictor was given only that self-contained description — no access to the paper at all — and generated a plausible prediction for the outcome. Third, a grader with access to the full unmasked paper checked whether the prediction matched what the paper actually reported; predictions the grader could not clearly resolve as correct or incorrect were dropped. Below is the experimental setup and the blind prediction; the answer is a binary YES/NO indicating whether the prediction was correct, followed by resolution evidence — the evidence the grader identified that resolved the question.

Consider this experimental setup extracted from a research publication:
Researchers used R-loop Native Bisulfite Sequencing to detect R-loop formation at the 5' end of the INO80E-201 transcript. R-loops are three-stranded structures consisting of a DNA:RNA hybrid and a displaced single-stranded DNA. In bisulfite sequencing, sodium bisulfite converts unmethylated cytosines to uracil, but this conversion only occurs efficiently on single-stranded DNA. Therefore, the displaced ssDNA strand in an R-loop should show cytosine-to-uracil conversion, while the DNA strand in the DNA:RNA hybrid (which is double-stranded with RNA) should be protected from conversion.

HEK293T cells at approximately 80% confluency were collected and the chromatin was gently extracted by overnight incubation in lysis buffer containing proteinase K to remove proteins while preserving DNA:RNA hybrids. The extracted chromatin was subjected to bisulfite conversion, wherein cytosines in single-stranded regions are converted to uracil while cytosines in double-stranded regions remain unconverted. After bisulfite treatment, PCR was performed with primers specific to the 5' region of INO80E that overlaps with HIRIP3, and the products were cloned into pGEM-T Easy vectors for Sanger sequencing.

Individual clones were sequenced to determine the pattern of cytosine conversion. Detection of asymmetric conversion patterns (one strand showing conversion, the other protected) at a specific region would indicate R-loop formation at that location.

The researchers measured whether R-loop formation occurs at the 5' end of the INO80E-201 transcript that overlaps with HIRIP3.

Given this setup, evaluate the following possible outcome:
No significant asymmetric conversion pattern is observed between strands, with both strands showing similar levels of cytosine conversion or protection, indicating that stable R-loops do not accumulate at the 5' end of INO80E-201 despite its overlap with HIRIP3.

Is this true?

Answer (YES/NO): NO